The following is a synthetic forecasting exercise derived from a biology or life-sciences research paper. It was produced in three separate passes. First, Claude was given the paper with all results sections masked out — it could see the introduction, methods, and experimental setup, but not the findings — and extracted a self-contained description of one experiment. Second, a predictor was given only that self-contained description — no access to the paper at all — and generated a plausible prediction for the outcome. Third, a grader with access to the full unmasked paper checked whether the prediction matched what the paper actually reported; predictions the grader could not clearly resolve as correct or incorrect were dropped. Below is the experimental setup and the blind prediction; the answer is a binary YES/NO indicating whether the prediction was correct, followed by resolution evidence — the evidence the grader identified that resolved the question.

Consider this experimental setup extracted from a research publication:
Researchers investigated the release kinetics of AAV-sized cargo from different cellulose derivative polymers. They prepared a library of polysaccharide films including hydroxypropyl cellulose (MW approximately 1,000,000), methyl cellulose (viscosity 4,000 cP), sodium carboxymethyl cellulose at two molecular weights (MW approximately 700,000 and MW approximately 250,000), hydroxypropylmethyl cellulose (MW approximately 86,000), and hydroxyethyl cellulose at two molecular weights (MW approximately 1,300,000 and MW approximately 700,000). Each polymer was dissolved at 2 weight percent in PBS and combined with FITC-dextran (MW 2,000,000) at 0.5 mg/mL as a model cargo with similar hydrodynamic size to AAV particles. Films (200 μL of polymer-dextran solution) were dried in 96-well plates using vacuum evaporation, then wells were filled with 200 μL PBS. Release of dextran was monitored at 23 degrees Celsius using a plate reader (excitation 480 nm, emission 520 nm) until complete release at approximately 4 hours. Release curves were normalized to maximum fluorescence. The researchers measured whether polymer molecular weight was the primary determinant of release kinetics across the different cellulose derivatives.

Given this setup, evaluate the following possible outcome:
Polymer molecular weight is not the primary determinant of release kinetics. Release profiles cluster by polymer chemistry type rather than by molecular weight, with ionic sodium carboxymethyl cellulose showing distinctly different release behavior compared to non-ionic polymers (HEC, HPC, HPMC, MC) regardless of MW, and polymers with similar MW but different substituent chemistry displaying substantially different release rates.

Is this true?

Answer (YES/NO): NO